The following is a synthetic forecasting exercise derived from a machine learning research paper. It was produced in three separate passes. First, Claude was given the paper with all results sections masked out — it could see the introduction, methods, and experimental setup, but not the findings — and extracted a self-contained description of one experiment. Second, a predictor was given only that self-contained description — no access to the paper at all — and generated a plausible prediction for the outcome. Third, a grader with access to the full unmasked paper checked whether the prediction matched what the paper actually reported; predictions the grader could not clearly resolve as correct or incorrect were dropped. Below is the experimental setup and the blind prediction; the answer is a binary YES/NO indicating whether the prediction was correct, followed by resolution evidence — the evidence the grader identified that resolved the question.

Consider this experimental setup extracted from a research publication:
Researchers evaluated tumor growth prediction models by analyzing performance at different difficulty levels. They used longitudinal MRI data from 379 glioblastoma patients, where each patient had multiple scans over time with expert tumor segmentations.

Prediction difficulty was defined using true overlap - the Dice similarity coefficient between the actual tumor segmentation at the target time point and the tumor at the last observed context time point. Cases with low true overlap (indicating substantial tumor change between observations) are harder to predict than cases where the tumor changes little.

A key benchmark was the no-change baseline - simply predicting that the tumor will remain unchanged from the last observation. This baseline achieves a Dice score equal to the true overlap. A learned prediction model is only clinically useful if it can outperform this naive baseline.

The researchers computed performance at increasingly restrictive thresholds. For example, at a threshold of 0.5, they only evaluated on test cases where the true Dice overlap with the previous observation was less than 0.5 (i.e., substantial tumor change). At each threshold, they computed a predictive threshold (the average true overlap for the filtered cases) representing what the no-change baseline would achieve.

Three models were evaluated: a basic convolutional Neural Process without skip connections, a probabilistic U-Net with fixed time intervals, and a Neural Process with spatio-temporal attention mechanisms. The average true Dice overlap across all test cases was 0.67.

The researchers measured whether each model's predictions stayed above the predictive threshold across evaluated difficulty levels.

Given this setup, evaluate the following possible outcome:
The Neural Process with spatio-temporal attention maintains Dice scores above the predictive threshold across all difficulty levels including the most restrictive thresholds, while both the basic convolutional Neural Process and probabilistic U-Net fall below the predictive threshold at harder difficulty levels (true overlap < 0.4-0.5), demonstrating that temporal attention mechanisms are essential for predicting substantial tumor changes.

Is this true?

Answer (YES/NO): NO